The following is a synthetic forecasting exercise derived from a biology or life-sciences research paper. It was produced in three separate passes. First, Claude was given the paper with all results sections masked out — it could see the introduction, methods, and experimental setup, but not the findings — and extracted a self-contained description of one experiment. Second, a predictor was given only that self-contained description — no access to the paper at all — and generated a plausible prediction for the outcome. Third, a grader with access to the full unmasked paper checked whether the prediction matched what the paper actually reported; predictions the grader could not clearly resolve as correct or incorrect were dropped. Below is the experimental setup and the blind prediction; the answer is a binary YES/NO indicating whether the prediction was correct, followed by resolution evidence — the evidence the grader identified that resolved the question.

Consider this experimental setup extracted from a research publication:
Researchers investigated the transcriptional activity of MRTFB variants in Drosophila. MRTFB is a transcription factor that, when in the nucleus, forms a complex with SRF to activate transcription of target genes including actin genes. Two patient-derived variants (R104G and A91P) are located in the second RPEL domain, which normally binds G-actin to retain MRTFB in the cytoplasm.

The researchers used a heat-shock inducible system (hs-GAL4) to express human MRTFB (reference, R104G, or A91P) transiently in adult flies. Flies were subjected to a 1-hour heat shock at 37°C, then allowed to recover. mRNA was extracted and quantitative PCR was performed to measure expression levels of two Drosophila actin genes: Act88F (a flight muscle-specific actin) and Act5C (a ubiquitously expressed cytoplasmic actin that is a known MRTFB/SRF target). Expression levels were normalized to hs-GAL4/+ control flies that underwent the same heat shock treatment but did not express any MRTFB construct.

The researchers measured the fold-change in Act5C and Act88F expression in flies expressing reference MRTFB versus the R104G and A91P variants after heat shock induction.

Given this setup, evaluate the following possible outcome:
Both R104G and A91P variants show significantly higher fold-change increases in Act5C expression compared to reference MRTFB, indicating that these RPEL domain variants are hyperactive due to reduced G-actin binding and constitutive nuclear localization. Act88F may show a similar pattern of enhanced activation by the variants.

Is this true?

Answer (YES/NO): NO